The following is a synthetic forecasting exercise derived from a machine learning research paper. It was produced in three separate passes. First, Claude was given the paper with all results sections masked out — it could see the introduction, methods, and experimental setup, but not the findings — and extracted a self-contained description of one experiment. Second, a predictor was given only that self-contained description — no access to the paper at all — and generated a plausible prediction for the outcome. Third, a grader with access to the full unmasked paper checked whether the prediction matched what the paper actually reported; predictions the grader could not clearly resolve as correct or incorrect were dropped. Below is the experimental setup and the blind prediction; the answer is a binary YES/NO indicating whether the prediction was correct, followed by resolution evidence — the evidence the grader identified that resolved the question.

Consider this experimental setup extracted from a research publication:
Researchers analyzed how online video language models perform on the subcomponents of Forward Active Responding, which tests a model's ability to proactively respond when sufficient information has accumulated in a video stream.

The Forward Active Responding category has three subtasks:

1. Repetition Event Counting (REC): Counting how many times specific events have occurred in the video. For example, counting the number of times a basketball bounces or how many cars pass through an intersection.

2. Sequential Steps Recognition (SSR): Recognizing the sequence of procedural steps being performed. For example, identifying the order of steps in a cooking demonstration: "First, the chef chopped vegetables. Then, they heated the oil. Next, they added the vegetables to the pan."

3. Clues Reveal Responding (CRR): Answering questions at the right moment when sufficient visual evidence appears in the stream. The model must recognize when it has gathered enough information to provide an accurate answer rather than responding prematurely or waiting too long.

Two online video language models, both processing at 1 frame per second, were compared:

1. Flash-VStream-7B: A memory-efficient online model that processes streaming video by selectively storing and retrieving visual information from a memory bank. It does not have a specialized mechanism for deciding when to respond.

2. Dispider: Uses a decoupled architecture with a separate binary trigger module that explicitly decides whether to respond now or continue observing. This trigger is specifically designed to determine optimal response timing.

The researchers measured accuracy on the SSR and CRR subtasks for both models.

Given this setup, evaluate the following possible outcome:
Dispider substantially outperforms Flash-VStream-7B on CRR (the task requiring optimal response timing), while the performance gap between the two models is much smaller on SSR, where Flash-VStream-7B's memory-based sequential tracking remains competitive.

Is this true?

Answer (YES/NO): NO